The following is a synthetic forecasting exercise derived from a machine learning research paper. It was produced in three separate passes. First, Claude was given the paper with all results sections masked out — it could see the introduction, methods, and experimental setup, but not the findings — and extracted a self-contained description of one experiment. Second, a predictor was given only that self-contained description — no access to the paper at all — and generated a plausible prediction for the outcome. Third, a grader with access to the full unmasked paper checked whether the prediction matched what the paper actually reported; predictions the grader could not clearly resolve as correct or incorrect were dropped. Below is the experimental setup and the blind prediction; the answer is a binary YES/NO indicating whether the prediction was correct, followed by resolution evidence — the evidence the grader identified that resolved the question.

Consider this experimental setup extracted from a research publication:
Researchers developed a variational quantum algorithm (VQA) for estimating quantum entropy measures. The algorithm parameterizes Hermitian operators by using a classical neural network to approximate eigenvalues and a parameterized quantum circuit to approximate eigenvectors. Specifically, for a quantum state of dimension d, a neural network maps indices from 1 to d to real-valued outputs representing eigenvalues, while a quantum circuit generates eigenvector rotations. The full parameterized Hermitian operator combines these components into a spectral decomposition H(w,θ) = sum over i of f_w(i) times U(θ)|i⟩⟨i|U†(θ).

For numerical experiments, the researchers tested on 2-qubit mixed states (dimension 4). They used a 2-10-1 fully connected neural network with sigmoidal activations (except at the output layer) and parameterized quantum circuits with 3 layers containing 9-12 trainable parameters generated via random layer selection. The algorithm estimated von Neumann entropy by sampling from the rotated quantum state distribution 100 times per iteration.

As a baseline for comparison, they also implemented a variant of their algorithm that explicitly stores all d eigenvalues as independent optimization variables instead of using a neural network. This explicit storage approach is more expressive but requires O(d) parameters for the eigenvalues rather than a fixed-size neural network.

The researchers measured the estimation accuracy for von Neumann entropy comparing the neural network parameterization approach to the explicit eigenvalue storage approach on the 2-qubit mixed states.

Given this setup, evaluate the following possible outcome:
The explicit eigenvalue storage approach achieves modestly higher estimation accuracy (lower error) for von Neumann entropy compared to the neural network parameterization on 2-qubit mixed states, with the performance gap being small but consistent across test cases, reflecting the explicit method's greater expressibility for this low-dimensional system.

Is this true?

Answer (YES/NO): NO